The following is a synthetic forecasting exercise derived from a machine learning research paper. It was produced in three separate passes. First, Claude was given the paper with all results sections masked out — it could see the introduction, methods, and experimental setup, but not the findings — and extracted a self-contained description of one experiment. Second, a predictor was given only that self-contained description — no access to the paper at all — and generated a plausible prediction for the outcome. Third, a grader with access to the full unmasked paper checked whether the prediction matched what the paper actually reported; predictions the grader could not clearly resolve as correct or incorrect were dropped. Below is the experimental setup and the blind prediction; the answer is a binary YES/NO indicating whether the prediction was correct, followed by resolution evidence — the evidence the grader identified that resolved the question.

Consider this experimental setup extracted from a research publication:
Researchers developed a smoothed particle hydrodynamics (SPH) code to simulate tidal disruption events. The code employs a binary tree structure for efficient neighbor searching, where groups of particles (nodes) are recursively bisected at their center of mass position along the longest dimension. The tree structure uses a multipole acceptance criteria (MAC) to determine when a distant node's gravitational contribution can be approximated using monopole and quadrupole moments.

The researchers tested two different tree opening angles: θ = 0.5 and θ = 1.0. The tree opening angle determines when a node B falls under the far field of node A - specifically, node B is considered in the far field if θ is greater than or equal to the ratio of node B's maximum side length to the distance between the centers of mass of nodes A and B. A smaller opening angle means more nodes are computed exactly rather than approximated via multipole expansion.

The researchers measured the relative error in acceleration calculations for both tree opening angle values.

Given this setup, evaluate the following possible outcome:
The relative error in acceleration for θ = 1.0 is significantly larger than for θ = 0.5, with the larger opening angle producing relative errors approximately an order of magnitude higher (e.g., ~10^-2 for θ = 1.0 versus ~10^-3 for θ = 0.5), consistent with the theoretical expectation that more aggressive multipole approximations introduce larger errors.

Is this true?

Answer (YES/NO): YES